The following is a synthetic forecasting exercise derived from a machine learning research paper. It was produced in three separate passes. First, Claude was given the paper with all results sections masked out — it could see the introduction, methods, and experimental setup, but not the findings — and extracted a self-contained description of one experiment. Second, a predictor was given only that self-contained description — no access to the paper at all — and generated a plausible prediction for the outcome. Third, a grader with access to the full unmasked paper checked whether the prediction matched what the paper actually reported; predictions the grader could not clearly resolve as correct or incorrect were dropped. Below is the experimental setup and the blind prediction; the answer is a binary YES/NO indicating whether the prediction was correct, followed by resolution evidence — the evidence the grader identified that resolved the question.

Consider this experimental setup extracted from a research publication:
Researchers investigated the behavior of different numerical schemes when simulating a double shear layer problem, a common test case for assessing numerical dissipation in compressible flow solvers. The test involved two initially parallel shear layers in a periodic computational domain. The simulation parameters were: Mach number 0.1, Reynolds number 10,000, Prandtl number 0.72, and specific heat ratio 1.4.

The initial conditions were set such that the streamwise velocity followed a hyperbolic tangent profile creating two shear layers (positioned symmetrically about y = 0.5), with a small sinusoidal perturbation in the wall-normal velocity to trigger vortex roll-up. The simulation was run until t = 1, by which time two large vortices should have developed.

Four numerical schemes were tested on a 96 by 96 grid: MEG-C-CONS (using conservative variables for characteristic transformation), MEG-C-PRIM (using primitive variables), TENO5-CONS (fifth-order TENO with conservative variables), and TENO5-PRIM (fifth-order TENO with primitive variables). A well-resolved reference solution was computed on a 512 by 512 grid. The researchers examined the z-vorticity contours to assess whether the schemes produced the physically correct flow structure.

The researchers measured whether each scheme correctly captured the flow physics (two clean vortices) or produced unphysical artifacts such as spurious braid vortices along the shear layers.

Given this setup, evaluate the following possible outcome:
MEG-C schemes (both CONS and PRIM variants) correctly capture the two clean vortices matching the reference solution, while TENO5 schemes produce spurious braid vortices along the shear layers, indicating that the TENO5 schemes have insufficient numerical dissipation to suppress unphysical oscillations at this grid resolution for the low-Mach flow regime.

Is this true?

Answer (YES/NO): NO